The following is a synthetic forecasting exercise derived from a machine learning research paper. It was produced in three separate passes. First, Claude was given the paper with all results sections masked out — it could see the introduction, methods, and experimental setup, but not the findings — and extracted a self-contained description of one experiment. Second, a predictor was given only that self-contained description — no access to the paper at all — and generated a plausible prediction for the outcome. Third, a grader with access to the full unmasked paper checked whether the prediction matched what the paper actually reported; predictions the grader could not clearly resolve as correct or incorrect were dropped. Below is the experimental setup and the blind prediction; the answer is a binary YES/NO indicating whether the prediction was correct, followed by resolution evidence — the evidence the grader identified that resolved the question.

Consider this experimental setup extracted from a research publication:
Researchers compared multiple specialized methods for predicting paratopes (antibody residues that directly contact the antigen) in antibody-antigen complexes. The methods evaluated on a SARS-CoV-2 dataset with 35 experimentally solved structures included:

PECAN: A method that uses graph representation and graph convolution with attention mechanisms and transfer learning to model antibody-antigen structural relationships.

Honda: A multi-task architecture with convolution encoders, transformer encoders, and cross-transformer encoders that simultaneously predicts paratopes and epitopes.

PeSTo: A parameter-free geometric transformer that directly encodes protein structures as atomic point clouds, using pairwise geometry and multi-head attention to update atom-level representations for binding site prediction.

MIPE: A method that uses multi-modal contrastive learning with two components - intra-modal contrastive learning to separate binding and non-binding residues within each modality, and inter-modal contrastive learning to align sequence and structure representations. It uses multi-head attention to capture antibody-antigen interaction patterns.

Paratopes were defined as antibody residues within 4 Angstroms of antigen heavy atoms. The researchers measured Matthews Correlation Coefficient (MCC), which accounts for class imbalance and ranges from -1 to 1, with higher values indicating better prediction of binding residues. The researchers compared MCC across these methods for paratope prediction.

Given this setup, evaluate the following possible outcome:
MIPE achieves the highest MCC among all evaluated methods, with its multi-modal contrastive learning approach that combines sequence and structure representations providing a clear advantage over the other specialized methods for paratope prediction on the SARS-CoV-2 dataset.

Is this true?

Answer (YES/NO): NO